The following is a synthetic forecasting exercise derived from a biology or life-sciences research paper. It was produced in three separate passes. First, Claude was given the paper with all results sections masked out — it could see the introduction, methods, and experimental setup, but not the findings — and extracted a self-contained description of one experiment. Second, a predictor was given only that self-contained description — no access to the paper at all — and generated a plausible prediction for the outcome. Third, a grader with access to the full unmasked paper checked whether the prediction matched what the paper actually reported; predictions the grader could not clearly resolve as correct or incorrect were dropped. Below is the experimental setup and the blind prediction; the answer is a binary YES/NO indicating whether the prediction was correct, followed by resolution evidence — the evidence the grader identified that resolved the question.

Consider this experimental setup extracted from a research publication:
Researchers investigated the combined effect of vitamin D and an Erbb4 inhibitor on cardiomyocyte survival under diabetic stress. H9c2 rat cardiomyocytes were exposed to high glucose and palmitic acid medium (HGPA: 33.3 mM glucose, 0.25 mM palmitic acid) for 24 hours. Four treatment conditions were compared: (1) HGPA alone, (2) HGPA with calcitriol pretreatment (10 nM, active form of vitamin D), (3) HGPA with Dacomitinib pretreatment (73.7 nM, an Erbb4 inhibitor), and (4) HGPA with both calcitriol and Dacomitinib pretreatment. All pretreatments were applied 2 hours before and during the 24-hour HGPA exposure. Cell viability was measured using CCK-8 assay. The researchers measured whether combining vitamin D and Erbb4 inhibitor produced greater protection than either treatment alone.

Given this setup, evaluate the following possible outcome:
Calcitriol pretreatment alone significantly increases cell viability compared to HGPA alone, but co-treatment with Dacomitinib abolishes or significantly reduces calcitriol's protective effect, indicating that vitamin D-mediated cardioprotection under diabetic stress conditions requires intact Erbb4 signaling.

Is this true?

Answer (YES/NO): NO